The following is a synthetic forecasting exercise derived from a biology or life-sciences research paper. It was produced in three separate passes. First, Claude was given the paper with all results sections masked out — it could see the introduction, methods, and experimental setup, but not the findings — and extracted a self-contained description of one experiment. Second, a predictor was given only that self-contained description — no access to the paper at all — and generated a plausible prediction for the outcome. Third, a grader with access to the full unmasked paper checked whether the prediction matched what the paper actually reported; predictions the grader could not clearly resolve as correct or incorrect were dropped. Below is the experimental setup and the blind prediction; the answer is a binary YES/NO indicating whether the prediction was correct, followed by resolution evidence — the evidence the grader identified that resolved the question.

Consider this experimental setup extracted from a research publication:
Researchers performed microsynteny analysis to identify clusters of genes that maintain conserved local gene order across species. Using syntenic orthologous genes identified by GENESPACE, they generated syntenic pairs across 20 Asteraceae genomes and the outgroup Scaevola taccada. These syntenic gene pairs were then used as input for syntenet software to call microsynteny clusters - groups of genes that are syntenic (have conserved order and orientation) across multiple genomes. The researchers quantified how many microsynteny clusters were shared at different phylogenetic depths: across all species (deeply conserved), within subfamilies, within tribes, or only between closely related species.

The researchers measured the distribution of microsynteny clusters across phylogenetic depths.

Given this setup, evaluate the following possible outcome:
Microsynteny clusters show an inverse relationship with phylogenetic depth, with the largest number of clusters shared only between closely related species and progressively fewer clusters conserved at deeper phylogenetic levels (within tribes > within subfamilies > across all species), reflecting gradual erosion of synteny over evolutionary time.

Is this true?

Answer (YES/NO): YES